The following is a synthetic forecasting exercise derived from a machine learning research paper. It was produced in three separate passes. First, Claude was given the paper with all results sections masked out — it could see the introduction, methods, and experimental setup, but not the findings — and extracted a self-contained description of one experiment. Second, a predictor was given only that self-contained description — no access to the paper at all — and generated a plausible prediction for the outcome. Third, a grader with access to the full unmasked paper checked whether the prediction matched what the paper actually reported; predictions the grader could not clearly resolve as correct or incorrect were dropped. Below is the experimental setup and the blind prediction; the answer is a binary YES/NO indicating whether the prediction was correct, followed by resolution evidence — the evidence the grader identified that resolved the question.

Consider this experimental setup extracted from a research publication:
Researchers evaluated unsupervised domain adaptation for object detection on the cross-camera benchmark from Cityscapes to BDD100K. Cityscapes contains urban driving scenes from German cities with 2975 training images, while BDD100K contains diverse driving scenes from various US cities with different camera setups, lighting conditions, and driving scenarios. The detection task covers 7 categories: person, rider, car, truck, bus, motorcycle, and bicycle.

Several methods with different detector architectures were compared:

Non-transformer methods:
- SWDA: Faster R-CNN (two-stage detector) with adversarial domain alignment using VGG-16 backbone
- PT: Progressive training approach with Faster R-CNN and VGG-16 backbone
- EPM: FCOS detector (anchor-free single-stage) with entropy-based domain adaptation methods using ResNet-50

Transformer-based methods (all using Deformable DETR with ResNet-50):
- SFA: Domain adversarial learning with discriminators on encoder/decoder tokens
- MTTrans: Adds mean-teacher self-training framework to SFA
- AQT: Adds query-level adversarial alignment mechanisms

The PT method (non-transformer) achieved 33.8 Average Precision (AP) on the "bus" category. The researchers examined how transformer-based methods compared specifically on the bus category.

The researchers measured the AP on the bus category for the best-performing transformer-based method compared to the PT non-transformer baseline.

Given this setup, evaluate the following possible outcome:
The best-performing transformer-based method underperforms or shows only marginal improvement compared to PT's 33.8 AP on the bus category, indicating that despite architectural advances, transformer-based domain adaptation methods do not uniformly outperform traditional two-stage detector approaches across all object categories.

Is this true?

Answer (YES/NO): YES